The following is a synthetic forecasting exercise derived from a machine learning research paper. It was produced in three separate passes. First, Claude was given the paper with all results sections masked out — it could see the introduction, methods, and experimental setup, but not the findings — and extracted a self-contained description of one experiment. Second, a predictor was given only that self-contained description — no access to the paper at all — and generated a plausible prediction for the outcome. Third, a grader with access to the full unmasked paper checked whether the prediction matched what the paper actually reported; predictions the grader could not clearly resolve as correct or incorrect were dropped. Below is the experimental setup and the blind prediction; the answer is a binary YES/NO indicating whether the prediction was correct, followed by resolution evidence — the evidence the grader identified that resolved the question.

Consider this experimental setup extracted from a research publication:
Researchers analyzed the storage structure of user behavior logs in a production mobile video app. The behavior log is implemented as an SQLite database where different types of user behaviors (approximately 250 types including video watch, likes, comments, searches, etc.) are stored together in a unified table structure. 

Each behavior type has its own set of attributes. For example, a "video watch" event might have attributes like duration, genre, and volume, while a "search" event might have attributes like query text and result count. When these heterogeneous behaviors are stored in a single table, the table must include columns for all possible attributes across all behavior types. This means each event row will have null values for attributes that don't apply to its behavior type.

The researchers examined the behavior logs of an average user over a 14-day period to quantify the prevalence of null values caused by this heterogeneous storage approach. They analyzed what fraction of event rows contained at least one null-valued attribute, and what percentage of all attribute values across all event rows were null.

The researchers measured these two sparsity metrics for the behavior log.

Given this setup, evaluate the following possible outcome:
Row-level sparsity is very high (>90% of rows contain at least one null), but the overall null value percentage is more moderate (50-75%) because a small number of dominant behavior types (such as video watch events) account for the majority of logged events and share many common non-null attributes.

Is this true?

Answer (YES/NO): YES